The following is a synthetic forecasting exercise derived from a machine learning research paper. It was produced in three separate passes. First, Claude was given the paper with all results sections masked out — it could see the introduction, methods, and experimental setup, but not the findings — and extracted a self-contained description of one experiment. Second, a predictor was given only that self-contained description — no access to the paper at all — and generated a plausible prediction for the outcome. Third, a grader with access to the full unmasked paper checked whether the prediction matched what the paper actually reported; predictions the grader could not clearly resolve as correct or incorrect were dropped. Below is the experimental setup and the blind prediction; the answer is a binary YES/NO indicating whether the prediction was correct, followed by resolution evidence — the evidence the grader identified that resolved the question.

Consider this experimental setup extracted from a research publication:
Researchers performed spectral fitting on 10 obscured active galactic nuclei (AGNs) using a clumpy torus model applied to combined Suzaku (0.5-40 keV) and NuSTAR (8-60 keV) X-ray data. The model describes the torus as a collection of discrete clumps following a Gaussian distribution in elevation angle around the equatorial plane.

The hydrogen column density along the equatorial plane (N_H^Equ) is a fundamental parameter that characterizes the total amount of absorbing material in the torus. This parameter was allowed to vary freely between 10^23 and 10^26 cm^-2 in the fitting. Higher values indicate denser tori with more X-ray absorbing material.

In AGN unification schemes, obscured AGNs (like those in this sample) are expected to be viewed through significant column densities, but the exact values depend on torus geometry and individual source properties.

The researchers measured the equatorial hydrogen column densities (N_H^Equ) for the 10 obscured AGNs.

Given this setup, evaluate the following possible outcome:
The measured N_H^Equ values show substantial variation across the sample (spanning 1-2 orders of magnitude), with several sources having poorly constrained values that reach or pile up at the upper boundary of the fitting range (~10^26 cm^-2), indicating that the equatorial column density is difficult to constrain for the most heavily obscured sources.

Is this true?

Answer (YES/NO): NO